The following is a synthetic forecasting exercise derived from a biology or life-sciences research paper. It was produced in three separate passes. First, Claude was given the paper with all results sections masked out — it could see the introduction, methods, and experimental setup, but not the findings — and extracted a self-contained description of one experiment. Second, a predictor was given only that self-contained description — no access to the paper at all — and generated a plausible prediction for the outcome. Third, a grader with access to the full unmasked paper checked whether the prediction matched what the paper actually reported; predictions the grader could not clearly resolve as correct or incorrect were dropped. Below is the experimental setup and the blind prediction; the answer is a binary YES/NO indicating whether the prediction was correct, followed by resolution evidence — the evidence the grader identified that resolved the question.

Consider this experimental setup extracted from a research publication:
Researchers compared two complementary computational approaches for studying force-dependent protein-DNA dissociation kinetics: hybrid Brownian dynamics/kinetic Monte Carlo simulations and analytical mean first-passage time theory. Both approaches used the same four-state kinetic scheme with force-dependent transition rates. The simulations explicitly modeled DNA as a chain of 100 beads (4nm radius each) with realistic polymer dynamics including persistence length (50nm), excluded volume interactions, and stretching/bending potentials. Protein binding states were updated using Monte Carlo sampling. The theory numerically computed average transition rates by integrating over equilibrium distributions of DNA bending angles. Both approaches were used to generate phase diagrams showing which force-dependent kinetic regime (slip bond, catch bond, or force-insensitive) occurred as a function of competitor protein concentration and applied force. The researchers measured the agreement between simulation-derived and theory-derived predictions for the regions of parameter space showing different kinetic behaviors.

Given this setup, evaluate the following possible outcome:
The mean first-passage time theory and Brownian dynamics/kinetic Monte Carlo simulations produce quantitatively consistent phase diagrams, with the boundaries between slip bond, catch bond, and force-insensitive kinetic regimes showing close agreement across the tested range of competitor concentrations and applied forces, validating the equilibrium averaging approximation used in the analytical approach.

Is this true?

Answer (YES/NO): NO